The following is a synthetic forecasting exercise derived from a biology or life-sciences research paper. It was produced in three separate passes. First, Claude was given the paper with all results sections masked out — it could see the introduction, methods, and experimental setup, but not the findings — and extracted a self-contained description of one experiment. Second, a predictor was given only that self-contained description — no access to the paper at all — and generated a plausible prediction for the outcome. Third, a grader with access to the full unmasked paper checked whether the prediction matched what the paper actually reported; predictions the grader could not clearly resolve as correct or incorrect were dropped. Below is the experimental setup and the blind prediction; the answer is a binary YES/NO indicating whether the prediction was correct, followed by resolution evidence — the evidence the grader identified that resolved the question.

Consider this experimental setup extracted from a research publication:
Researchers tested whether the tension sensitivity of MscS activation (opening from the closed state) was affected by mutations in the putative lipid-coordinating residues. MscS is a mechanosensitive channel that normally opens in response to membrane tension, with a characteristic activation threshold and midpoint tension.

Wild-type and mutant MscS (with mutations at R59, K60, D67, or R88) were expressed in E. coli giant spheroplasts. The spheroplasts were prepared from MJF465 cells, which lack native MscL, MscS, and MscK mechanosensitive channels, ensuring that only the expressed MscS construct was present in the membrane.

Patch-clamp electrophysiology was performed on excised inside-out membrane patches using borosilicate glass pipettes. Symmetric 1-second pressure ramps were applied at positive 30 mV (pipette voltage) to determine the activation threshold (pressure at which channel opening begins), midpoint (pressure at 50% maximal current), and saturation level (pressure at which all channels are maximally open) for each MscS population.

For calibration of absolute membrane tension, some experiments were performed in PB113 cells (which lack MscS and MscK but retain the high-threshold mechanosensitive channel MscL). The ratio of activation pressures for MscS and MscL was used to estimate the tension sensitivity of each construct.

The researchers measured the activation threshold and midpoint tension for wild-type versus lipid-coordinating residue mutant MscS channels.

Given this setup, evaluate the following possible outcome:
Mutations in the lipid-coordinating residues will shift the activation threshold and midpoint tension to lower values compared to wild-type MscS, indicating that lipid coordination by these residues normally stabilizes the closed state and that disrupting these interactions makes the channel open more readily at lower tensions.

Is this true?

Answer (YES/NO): NO